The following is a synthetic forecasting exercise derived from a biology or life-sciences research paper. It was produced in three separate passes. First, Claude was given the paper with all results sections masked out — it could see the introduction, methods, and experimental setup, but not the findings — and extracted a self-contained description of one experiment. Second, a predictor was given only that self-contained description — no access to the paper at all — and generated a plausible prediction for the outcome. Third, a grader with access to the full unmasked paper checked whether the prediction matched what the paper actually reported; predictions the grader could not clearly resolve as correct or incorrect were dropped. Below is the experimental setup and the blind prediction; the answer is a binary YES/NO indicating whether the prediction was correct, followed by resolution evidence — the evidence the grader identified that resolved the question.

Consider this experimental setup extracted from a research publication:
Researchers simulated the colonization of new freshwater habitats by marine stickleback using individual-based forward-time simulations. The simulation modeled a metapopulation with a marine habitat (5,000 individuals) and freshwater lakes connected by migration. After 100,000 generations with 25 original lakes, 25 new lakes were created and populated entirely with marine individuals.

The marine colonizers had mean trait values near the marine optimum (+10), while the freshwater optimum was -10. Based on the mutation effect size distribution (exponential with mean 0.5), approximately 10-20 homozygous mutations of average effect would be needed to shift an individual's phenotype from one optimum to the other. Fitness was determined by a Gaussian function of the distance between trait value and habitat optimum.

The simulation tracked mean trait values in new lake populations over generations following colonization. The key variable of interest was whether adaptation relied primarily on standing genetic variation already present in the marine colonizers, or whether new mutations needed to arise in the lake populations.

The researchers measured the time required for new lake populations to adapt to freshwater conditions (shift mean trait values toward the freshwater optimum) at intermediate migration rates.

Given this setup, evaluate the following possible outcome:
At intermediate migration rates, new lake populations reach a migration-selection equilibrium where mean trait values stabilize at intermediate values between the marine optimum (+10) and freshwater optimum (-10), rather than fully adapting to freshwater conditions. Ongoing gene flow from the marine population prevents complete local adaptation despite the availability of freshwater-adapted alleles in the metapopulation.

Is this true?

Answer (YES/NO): NO